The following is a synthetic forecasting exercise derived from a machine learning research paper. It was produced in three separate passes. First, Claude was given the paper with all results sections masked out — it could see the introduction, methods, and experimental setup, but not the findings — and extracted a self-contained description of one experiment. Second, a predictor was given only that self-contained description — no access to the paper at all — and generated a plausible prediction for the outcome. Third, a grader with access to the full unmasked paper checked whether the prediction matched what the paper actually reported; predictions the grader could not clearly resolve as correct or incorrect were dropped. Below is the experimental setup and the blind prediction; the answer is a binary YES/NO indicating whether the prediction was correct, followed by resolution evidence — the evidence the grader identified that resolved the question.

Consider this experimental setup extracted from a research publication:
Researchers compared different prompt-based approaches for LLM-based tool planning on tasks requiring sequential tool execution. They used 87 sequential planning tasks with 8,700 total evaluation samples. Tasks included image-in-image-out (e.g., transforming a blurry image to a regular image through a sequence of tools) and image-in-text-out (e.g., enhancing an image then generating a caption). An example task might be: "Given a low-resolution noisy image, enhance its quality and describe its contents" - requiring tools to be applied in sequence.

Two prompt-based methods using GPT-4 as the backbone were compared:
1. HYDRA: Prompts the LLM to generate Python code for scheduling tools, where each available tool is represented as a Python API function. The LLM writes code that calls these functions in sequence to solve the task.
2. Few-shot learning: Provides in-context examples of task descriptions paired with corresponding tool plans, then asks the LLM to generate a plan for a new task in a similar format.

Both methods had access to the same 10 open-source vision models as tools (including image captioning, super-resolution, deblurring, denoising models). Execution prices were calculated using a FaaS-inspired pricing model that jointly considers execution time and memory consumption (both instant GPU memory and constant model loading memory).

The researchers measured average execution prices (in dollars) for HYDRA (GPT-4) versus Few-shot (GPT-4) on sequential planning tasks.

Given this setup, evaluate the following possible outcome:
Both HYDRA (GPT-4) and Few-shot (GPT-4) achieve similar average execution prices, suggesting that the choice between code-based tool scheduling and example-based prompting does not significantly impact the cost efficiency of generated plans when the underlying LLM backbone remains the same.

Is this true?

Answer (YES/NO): NO